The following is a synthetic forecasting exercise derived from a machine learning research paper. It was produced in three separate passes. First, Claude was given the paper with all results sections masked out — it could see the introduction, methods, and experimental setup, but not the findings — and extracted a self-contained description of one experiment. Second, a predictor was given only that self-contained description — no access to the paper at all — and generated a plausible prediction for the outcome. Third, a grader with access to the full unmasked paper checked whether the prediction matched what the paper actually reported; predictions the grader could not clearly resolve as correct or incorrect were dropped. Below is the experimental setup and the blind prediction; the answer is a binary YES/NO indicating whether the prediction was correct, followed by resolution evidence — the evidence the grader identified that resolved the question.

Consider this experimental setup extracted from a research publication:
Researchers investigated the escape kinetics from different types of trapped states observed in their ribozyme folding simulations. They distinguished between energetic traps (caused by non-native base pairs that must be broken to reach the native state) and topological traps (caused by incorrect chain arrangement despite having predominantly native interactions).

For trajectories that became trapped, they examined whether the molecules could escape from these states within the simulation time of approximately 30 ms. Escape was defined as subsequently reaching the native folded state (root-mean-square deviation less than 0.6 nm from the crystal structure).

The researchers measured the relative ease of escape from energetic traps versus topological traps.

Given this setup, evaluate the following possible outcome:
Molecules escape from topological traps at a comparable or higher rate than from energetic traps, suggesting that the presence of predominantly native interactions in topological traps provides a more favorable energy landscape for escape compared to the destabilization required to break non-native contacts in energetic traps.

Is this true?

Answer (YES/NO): NO